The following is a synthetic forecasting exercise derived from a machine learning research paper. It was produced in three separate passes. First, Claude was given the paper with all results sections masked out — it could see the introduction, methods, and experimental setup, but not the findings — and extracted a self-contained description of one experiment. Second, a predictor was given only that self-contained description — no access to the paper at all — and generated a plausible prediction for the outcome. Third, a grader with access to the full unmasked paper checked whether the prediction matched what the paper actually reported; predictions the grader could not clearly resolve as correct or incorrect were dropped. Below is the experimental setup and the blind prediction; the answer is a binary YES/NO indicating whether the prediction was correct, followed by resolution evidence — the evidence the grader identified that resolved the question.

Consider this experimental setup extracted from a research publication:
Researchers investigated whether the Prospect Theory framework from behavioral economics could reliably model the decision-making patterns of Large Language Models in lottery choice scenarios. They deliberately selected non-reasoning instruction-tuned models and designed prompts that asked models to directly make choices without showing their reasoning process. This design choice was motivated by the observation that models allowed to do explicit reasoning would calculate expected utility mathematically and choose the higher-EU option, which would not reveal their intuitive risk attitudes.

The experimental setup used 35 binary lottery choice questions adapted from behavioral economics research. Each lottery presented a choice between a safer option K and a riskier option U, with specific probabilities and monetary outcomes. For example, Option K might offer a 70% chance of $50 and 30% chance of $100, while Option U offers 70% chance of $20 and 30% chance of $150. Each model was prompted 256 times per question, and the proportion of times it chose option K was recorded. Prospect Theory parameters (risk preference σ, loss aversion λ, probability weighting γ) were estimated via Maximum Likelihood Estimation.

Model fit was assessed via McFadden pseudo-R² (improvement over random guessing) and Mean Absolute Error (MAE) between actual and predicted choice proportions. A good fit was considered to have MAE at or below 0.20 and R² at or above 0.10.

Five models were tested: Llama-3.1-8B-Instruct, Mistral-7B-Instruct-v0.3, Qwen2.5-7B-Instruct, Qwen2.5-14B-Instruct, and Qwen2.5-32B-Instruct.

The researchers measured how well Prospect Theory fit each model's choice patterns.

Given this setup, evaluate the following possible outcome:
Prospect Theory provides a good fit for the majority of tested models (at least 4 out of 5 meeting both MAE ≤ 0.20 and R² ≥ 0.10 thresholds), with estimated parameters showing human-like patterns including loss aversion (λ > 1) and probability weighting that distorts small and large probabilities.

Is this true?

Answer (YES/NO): NO